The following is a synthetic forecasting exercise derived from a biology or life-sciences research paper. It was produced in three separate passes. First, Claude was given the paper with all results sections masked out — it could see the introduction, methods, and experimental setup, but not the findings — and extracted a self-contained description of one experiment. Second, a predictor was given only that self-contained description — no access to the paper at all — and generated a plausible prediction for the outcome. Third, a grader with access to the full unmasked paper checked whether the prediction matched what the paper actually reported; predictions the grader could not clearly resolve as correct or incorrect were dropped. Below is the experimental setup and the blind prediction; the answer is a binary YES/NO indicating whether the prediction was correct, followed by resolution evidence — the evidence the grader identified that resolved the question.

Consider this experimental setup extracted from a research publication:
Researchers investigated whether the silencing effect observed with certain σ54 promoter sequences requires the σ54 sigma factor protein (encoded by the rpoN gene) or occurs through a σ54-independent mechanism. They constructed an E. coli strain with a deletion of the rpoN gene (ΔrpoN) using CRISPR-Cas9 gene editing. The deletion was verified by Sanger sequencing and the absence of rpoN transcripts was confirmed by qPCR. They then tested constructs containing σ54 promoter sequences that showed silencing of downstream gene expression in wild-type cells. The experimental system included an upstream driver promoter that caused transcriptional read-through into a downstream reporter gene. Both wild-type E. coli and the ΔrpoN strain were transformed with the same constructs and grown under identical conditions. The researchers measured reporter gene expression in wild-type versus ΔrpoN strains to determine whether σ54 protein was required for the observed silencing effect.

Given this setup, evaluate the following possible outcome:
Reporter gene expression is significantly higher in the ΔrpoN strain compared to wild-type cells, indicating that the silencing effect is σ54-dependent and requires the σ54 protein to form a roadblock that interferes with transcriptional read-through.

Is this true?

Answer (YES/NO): NO